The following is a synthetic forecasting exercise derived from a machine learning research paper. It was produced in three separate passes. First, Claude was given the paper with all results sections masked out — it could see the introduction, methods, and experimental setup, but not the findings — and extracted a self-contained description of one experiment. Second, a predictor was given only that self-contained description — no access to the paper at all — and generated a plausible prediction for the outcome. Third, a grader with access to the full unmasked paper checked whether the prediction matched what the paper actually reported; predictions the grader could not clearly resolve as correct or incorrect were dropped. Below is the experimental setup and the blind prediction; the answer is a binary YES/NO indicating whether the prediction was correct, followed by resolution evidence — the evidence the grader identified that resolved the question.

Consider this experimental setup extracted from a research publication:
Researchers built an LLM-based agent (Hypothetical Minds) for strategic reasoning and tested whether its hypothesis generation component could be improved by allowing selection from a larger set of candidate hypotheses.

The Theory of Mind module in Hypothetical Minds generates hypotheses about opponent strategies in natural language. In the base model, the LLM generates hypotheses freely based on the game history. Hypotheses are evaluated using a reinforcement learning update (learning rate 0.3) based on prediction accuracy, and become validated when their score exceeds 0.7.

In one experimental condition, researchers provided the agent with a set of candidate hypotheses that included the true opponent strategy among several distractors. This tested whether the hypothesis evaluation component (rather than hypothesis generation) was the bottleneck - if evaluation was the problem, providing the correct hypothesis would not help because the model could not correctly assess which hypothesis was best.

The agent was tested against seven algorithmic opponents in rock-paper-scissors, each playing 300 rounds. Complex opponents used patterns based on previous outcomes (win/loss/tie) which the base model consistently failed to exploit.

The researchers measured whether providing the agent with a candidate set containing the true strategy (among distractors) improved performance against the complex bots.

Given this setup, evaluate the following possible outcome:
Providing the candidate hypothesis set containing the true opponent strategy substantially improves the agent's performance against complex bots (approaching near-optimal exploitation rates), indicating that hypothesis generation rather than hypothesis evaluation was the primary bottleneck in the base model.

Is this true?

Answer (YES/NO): YES